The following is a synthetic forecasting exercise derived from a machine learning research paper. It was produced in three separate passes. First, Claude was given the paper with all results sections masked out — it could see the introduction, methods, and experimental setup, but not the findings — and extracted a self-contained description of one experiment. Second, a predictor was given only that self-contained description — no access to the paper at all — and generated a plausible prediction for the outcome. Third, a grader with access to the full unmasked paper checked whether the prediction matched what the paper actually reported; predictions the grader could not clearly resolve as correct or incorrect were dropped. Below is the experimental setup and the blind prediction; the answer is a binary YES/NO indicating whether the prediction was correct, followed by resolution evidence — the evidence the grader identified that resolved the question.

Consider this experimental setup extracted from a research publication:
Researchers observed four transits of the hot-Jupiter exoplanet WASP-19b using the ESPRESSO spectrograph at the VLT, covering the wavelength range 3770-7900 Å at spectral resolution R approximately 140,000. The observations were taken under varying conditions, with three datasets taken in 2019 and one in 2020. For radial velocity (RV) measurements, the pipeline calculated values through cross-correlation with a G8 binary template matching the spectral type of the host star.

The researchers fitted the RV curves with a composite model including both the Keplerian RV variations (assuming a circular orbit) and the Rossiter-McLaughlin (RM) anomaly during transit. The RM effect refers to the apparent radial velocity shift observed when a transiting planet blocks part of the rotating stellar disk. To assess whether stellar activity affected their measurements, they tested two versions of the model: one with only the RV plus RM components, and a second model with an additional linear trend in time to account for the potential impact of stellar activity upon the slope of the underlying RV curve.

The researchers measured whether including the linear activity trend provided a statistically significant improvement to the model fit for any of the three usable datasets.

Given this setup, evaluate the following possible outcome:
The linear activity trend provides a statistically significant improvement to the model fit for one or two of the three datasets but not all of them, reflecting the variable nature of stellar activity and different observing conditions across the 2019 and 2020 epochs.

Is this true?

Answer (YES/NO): NO